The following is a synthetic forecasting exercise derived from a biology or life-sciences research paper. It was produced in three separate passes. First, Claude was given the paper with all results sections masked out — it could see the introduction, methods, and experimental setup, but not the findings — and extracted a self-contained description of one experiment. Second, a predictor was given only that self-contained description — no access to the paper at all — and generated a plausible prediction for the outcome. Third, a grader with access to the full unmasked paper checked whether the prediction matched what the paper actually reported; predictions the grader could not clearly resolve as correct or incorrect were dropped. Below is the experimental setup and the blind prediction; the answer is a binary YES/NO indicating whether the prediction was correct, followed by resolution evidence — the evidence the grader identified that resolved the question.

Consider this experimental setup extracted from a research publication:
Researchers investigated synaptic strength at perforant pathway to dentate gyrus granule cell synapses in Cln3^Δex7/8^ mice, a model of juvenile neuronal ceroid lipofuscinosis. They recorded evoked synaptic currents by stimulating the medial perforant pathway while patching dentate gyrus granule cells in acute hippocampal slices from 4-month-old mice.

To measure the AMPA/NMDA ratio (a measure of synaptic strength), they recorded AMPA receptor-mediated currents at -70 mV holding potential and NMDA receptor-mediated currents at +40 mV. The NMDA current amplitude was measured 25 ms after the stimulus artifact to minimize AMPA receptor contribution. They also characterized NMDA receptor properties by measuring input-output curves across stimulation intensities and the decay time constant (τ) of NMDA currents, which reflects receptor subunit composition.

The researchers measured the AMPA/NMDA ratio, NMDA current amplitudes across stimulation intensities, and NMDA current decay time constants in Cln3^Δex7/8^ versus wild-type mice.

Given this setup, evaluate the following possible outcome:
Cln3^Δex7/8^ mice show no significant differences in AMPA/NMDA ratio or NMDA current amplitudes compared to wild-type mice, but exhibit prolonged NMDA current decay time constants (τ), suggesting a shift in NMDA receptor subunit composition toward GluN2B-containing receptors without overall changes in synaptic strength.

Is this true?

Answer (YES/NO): NO